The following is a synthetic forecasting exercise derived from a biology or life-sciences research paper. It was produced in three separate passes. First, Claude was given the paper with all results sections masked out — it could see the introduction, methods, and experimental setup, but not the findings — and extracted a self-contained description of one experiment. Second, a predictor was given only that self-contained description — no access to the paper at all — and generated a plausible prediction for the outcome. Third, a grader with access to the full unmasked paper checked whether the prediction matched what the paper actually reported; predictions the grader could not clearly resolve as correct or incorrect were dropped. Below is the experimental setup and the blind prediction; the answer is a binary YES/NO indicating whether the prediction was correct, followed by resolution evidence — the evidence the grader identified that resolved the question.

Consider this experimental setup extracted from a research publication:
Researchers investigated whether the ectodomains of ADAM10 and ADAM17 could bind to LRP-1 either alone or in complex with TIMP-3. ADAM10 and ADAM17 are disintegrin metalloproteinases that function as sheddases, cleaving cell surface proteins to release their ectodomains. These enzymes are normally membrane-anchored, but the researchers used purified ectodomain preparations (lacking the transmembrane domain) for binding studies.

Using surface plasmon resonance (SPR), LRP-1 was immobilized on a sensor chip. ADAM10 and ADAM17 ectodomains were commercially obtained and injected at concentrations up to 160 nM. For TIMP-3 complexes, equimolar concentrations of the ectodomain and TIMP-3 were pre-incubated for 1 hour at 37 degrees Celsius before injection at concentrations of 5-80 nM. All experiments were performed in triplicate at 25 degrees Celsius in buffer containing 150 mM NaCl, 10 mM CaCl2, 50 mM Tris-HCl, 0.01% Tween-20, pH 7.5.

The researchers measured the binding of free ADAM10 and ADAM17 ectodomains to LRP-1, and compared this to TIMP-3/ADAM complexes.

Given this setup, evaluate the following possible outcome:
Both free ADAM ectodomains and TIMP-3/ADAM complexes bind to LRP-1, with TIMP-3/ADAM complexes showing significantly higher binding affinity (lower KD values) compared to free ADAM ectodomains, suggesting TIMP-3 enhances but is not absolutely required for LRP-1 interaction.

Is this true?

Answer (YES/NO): NO